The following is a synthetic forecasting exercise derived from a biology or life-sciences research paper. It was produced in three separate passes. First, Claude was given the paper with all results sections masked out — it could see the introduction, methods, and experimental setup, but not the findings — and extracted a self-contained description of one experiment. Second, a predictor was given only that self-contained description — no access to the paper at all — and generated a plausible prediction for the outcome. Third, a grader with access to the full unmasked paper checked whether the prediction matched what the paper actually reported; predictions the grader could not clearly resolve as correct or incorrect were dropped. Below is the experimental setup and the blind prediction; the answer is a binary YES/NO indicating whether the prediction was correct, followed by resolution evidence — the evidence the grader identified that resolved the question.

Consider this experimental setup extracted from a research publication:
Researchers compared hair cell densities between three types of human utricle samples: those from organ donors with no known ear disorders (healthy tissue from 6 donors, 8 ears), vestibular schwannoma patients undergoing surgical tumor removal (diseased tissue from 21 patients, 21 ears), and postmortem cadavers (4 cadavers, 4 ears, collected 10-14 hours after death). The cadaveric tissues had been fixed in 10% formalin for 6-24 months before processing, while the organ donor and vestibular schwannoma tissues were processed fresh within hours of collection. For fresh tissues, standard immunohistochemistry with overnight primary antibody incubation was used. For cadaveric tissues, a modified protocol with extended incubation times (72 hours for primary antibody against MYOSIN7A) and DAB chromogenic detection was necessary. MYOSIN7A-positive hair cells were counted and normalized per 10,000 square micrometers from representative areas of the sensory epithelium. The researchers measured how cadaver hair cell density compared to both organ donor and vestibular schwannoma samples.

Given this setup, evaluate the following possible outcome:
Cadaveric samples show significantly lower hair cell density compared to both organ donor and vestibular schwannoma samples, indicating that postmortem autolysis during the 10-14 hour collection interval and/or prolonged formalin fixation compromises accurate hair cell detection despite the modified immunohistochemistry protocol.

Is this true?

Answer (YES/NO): NO